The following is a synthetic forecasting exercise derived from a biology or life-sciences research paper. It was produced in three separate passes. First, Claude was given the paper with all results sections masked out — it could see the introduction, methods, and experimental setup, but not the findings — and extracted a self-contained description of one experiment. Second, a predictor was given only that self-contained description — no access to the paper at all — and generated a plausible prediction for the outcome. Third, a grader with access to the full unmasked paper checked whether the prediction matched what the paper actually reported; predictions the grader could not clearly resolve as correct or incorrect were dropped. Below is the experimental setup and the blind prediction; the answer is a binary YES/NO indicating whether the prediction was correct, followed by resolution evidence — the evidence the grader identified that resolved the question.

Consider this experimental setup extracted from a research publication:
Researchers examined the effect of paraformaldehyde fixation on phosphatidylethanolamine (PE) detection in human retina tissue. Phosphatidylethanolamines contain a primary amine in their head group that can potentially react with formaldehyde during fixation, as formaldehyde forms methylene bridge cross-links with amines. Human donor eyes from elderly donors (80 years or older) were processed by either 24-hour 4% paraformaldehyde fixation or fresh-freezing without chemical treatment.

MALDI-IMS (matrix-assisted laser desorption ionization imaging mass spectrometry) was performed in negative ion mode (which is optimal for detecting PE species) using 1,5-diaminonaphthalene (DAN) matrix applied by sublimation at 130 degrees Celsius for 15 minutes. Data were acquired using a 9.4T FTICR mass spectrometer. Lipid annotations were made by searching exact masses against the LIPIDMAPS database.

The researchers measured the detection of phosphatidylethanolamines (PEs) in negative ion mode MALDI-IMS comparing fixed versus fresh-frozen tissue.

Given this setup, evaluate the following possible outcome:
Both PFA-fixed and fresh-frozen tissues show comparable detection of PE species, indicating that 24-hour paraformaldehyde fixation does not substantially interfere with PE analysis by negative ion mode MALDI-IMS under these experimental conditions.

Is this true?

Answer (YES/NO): NO